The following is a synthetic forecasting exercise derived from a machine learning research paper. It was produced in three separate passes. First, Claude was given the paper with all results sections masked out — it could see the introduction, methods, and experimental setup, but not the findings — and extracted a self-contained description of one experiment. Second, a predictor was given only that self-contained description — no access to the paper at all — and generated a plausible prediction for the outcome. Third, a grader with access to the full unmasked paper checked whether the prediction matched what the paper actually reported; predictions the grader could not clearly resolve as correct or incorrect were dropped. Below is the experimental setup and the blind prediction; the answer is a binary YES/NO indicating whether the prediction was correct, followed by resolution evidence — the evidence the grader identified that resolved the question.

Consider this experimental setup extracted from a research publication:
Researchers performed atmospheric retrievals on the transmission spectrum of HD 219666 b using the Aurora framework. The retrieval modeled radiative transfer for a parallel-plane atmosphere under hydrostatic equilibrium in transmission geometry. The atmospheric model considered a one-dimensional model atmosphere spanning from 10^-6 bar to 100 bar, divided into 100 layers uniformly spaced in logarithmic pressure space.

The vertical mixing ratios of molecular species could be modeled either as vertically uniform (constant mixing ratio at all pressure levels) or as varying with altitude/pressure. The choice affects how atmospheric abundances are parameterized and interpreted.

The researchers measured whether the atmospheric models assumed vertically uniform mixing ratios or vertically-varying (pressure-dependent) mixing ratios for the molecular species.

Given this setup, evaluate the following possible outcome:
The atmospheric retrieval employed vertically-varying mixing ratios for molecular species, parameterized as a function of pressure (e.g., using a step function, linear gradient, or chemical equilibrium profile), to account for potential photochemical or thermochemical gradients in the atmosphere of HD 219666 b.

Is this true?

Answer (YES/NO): NO